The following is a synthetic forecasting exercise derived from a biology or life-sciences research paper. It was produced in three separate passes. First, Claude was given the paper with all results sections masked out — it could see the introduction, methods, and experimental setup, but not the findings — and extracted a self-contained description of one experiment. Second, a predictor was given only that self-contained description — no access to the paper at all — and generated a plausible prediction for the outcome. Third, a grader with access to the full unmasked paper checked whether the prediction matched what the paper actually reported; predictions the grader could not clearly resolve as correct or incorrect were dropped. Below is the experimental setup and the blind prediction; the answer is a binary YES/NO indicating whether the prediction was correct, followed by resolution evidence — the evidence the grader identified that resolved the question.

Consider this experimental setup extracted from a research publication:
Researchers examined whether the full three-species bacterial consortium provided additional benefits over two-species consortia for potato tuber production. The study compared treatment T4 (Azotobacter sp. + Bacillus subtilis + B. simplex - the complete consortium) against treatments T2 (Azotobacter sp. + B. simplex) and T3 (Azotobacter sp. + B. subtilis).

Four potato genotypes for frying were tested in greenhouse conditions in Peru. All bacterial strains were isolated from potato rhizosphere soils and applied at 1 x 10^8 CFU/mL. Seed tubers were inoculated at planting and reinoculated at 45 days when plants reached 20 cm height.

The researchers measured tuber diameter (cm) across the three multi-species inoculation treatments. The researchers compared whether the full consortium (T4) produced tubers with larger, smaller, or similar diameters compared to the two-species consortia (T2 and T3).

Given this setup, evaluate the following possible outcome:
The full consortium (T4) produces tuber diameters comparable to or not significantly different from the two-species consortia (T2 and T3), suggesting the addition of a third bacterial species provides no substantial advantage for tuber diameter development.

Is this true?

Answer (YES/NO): YES